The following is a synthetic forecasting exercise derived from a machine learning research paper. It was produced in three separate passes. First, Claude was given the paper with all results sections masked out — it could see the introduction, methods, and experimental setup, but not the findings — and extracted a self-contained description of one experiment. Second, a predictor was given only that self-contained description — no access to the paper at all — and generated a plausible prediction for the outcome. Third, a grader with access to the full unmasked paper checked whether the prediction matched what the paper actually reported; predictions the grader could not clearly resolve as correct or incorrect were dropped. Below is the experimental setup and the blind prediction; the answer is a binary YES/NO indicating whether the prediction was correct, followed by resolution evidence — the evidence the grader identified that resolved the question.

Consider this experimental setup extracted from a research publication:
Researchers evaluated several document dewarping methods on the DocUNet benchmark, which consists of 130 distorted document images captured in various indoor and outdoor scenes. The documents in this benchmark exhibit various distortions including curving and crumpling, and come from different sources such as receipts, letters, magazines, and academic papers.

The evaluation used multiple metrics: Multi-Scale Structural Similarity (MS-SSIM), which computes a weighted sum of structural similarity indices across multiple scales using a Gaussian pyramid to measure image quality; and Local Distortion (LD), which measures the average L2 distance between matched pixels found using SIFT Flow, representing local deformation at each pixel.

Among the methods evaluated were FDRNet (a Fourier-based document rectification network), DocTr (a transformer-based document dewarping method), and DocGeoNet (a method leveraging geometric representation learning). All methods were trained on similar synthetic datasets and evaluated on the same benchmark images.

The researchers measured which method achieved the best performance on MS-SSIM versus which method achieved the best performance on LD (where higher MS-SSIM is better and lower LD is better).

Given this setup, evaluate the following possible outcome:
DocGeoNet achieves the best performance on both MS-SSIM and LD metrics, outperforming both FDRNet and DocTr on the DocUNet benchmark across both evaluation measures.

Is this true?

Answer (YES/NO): NO